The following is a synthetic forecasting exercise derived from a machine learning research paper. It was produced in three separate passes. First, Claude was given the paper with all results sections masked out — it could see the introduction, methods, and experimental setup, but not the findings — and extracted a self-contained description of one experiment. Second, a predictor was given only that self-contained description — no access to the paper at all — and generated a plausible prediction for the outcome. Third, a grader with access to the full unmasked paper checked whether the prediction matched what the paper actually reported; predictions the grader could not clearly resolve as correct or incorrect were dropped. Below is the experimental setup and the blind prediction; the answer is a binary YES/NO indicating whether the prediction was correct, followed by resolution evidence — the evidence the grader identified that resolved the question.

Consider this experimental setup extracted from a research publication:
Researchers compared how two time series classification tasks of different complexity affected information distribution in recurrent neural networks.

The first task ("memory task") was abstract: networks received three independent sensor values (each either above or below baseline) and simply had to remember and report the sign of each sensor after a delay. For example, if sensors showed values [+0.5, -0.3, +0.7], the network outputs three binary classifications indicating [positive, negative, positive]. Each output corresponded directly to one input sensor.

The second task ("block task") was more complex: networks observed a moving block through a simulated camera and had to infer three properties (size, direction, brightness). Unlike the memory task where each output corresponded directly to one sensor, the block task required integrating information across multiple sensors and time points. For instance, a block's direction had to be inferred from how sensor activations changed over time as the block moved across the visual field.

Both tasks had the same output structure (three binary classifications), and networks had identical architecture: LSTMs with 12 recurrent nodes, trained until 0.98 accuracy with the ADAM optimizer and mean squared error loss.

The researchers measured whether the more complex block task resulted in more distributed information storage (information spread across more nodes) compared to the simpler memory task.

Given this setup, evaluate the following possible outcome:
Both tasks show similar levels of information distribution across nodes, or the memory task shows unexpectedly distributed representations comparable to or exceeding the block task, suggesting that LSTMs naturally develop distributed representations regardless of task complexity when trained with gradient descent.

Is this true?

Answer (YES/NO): YES